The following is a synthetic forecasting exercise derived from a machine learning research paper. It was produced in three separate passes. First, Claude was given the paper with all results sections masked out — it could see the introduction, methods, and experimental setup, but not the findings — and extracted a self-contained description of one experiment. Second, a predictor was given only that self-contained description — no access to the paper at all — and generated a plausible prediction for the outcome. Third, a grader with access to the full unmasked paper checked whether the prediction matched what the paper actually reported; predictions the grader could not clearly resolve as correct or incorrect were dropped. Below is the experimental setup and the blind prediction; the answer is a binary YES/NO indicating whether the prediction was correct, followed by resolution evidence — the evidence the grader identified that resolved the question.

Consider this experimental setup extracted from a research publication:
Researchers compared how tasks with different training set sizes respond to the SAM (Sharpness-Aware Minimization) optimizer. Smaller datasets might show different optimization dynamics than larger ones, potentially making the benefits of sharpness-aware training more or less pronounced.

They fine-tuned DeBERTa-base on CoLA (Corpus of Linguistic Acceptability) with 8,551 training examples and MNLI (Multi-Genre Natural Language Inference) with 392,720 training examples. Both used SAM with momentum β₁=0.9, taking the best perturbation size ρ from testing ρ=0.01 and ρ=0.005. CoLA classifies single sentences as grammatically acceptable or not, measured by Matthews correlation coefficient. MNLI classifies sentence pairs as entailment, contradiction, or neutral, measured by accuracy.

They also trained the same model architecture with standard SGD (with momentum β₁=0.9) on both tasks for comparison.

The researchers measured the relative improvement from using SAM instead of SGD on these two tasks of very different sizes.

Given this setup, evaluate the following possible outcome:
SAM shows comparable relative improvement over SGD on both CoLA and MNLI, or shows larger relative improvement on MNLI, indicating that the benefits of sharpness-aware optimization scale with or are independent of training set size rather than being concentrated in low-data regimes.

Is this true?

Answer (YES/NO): NO